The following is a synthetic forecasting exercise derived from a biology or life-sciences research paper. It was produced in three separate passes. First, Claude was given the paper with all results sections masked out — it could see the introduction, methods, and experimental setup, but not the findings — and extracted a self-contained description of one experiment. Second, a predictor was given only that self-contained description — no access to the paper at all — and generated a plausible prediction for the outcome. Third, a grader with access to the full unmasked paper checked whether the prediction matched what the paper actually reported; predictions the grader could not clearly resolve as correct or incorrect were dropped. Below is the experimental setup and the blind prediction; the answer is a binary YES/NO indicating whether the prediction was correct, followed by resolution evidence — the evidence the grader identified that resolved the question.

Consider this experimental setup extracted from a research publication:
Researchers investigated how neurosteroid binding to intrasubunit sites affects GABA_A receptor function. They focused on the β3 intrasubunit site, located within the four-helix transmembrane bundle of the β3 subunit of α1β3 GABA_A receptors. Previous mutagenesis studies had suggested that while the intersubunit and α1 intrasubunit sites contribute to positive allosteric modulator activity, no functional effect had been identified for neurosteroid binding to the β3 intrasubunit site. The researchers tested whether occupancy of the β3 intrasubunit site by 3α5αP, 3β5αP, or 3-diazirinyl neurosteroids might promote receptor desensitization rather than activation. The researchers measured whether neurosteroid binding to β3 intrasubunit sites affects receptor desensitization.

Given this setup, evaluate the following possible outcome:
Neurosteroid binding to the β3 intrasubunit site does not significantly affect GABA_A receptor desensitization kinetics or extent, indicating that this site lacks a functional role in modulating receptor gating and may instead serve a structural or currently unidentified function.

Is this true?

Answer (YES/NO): NO